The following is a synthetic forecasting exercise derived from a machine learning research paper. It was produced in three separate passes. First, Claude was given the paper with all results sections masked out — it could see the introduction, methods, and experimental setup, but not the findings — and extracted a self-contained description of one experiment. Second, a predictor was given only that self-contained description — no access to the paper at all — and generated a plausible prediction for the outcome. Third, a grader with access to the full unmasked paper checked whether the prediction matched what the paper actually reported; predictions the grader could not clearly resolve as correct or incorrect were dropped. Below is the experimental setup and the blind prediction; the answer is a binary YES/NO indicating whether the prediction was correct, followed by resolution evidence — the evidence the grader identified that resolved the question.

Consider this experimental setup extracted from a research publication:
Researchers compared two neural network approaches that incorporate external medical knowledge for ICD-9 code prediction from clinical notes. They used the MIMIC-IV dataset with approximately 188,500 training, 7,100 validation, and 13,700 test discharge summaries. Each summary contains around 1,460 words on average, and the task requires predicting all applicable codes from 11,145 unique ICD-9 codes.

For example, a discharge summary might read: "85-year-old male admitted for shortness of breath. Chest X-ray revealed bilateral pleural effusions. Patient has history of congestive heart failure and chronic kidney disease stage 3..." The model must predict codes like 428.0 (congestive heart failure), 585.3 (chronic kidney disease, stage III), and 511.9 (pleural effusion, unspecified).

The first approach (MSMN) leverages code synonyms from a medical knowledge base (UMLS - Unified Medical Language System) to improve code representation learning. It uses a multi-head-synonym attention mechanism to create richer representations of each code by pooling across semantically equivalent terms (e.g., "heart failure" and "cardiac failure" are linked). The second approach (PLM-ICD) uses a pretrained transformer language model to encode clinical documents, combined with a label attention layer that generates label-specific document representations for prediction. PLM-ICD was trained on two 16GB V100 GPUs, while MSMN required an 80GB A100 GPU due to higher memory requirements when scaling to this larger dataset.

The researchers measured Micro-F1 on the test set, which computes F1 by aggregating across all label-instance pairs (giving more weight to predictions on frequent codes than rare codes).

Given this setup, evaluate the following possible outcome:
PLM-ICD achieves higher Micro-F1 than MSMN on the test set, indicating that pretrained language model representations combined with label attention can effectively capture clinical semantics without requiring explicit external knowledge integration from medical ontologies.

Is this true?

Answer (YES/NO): YES